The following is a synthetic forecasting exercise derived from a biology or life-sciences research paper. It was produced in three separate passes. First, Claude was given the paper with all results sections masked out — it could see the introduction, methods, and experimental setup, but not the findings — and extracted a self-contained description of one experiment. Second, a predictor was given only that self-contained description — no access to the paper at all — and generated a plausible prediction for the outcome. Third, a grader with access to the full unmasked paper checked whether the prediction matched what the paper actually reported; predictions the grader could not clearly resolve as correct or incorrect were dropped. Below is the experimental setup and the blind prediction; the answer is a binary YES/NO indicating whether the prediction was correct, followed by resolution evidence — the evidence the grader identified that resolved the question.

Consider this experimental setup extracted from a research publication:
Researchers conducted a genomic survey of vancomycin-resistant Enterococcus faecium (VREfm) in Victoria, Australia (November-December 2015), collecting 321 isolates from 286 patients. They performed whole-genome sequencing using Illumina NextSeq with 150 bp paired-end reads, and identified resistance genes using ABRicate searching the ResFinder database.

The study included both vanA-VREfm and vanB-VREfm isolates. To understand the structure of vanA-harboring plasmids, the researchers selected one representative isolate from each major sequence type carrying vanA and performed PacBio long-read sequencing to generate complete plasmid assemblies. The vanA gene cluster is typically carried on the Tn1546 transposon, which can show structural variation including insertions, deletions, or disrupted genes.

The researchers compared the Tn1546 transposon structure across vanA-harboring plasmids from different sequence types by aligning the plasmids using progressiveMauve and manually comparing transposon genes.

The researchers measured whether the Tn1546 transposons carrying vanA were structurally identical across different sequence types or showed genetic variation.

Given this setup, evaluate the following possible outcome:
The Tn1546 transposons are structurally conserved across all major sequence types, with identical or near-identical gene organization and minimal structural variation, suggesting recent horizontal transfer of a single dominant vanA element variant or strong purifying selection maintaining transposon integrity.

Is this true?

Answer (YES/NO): NO